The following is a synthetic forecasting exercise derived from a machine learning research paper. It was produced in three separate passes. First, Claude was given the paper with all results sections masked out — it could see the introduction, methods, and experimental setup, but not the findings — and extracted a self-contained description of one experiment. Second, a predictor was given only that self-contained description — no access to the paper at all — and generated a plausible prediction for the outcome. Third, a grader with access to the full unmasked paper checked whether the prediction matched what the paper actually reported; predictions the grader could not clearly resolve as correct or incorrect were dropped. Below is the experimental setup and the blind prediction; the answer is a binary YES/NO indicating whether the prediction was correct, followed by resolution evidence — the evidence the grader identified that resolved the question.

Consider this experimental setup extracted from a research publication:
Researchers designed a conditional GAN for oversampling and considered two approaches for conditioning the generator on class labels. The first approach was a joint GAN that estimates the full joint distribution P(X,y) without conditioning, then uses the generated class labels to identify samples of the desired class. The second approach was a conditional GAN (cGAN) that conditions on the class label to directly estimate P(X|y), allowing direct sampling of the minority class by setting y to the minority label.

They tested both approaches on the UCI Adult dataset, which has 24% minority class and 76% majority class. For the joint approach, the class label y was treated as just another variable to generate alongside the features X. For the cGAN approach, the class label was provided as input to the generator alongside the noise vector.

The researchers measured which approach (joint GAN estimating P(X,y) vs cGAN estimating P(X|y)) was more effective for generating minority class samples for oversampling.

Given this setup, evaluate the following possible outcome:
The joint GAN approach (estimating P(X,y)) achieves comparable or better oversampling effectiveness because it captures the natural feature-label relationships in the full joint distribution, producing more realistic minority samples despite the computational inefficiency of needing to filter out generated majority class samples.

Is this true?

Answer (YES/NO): NO